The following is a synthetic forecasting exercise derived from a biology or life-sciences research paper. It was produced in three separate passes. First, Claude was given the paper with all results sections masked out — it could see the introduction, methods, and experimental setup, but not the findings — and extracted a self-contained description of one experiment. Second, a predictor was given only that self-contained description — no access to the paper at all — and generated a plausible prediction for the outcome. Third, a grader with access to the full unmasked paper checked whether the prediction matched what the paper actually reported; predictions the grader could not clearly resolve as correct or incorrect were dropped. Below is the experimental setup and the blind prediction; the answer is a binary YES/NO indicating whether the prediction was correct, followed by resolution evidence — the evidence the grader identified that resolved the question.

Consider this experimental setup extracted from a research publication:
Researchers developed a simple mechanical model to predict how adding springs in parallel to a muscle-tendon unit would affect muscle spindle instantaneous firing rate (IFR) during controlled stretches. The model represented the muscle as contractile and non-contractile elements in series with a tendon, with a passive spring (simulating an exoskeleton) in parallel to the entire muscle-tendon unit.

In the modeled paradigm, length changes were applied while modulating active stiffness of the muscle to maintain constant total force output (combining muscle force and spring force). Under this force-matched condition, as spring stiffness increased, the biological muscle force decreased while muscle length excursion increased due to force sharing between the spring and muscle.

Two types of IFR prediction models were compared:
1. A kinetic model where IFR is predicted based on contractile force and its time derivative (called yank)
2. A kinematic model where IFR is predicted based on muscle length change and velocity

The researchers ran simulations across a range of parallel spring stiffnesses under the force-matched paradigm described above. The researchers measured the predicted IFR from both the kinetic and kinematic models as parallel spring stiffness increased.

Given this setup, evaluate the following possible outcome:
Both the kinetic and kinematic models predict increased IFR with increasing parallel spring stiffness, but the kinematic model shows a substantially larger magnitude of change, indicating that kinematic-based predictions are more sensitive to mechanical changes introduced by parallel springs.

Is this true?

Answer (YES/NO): NO